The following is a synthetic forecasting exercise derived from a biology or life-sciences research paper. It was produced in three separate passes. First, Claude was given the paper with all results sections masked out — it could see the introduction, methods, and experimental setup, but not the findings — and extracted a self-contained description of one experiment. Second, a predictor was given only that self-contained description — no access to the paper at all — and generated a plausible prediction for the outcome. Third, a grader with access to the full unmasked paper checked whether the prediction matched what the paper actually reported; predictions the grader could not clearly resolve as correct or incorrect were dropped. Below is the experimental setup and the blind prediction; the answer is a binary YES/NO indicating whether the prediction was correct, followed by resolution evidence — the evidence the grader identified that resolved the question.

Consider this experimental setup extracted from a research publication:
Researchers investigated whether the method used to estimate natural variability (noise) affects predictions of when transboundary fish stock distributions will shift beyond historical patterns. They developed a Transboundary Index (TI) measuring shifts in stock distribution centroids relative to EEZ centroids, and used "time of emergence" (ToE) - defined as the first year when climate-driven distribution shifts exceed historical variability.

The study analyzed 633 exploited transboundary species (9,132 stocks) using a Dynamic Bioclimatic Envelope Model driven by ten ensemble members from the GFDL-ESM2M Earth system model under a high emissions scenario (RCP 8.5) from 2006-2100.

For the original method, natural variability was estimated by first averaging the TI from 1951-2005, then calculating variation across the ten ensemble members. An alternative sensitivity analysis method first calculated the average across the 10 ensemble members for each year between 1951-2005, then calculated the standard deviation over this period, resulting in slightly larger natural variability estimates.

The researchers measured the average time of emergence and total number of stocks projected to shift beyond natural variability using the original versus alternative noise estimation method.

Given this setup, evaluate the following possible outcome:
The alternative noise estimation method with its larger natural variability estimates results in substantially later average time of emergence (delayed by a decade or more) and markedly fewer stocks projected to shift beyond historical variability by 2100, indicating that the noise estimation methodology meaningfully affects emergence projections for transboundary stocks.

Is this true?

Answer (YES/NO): NO